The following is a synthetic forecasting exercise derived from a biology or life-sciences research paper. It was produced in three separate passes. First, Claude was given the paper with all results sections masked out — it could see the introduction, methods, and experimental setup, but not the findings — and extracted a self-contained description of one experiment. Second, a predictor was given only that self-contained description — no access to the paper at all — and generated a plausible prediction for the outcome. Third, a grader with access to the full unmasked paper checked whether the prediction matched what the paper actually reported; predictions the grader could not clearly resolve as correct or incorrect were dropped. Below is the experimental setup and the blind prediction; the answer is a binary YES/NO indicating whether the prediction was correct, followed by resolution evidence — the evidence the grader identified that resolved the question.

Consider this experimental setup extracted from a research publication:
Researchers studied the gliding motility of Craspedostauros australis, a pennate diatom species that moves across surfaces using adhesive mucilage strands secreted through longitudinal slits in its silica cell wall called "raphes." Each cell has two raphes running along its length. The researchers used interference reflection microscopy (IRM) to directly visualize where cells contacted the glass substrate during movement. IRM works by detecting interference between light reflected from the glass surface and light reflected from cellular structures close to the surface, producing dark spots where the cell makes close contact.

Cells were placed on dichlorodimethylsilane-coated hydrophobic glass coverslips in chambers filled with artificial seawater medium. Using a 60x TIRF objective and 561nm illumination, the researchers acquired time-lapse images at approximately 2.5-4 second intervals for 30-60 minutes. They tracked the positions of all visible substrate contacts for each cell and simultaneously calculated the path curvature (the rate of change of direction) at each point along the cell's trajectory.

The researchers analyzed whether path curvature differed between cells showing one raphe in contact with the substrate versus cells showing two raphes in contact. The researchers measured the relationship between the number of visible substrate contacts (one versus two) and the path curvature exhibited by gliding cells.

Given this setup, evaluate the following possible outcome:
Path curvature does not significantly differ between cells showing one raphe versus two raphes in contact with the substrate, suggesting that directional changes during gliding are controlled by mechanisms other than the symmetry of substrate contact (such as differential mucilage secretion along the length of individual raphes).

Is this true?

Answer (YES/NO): NO